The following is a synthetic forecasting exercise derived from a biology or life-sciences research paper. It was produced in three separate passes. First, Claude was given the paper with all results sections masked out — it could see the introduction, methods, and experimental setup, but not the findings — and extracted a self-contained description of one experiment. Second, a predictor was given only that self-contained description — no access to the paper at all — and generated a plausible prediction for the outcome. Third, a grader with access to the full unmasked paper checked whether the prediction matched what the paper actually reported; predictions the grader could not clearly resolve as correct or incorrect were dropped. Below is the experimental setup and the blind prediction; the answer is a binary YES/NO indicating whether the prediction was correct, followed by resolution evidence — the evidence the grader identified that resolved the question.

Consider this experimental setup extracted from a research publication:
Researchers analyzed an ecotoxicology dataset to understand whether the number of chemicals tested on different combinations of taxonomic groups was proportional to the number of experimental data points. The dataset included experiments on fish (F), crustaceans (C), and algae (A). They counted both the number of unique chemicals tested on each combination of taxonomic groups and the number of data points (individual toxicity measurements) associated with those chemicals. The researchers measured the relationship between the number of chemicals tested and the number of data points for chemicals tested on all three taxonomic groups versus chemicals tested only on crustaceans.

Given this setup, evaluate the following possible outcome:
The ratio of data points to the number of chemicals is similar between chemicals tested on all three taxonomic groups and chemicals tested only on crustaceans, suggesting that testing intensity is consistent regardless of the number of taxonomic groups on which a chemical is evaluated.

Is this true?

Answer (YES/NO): NO